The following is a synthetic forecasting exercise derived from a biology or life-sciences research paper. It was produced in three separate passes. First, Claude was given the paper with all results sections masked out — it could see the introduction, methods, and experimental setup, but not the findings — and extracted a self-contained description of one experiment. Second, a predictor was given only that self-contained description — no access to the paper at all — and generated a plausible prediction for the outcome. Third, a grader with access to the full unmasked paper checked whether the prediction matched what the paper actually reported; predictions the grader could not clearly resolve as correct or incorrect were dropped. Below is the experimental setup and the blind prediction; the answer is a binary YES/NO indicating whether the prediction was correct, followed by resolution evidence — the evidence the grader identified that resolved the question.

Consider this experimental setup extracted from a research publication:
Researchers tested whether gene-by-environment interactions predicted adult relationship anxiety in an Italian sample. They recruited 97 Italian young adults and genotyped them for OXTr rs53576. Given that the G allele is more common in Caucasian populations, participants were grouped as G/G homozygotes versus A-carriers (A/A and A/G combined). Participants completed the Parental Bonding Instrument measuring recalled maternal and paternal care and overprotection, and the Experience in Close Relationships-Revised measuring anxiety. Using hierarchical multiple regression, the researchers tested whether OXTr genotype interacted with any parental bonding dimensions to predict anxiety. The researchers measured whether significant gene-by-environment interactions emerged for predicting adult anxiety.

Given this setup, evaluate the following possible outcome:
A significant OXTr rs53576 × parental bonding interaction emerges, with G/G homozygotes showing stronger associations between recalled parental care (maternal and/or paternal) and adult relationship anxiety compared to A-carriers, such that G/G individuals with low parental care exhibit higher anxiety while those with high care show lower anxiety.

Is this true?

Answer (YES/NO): NO